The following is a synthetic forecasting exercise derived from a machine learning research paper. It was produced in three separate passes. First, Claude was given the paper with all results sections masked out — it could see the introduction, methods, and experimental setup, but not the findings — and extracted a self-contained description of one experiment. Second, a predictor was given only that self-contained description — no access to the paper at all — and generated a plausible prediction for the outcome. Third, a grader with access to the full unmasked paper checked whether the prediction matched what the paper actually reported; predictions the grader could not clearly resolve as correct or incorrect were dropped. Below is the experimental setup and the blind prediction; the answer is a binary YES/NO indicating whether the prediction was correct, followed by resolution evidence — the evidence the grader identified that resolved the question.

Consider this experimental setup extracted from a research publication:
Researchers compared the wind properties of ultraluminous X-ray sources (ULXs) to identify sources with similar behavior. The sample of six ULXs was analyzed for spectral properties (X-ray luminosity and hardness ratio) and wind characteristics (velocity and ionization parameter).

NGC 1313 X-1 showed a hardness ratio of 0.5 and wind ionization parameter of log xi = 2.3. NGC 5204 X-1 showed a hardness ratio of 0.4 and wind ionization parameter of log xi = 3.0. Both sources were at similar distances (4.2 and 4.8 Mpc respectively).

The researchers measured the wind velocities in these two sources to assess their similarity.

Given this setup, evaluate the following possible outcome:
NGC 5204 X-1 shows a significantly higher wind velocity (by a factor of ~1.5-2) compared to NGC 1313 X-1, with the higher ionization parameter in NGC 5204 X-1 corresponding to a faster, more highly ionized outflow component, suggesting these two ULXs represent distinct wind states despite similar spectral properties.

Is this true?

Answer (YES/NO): NO